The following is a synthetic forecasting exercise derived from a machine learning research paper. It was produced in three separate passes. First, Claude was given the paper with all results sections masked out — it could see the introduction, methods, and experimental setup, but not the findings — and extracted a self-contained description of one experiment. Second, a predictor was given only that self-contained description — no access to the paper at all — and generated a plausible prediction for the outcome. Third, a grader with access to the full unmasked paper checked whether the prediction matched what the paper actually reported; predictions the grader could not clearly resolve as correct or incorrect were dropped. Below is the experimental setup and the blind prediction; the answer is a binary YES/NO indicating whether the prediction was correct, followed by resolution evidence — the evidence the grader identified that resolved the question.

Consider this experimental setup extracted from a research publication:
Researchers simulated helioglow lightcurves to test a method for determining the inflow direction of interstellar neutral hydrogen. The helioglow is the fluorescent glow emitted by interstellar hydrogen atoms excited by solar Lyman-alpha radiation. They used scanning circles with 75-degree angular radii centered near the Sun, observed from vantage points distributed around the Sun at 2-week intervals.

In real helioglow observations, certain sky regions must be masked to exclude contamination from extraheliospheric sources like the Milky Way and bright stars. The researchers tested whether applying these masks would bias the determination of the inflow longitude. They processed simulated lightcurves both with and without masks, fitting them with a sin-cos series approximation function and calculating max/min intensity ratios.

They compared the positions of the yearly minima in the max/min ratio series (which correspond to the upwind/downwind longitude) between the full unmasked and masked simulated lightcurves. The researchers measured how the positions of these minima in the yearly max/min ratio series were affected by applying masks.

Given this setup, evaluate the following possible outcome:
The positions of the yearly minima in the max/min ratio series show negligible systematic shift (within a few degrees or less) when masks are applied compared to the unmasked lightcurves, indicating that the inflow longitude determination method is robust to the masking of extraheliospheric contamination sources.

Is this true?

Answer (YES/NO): YES